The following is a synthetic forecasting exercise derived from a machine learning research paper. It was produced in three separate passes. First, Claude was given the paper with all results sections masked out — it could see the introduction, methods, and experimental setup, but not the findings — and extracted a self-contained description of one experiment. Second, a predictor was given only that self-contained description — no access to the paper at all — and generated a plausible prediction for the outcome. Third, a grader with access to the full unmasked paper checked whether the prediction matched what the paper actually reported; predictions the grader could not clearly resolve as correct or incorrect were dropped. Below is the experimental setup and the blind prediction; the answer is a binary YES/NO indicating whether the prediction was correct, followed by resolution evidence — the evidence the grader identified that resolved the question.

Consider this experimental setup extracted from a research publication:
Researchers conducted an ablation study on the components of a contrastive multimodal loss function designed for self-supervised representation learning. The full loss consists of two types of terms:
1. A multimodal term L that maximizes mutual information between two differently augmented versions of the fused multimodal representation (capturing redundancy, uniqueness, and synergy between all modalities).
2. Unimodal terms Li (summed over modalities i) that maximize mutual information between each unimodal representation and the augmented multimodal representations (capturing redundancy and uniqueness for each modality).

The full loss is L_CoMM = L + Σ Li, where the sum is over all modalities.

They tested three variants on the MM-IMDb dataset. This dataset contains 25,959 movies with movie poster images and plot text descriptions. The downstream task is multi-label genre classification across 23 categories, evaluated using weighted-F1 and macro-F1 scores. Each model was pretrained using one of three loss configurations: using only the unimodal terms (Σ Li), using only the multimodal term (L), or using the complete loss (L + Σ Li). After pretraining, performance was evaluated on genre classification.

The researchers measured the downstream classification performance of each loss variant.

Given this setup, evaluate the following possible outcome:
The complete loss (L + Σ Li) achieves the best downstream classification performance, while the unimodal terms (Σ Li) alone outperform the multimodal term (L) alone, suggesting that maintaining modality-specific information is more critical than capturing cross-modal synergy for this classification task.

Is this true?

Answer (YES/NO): YES